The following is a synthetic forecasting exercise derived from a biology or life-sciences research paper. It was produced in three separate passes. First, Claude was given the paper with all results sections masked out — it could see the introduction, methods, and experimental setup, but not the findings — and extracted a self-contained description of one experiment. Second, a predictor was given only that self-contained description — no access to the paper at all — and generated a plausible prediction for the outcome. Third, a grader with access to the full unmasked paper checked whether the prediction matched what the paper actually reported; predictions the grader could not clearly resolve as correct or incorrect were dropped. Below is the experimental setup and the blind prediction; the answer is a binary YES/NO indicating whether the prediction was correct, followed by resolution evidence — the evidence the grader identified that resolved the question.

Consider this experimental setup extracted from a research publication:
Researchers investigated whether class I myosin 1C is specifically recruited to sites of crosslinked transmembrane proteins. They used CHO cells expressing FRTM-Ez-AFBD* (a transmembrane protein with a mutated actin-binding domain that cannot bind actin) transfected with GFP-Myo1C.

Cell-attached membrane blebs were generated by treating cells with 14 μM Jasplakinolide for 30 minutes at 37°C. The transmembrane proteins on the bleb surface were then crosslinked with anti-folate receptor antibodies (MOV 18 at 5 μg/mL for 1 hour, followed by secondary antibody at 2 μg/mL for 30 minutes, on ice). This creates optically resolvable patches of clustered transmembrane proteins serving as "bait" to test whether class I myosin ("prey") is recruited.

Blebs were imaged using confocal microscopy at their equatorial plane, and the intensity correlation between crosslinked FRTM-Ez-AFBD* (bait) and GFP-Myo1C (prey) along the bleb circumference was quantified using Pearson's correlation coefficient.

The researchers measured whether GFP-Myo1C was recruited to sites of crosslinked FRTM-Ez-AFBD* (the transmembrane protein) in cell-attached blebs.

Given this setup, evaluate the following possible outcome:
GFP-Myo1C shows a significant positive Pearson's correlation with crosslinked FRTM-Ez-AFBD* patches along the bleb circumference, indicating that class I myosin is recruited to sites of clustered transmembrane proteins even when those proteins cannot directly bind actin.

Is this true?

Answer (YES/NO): NO